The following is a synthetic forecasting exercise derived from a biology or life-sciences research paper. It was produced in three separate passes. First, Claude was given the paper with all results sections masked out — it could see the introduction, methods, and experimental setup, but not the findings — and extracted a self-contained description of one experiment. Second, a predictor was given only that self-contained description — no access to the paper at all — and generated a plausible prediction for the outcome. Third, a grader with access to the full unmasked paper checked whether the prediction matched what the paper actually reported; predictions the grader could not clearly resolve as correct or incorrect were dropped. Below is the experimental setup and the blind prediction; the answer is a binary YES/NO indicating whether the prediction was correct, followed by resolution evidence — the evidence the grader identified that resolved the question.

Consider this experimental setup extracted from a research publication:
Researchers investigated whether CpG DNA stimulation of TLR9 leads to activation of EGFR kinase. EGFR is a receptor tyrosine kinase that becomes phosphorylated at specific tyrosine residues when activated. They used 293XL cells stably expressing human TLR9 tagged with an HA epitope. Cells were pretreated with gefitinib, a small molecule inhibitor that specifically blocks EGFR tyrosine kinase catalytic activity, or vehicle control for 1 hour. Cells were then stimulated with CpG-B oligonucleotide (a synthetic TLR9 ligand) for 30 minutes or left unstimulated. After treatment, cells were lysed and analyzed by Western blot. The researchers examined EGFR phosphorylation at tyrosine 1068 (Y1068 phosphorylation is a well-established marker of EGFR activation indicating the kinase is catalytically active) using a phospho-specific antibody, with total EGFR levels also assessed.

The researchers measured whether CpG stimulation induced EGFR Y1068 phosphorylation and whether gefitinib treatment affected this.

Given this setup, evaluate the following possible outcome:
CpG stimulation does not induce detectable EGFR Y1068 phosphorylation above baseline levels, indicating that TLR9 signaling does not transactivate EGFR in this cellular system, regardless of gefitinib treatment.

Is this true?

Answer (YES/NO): NO